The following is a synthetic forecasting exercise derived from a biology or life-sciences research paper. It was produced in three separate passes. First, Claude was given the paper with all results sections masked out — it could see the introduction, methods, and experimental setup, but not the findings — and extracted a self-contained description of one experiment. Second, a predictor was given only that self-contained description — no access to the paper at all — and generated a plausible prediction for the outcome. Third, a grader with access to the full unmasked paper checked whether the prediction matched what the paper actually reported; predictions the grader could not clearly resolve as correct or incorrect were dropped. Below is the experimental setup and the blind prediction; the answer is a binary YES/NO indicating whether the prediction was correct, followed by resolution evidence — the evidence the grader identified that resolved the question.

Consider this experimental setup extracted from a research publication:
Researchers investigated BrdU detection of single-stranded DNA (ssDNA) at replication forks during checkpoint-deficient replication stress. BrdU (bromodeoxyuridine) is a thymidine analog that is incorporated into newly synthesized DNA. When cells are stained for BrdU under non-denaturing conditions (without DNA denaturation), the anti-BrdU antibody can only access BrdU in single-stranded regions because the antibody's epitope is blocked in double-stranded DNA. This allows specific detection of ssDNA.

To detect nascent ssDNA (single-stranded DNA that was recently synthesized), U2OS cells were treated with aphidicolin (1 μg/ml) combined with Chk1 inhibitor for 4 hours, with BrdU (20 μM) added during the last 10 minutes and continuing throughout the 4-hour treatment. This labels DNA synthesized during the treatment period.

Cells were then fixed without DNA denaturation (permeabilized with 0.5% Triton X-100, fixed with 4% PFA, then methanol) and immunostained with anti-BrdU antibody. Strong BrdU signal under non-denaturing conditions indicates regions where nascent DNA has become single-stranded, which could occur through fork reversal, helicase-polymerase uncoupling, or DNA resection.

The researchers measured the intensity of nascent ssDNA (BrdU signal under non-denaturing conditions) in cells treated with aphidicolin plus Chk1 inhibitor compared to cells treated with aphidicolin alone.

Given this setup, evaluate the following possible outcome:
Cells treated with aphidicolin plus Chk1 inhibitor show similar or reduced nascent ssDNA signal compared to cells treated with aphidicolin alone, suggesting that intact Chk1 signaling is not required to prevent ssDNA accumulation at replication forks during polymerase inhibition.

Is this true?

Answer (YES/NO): NO